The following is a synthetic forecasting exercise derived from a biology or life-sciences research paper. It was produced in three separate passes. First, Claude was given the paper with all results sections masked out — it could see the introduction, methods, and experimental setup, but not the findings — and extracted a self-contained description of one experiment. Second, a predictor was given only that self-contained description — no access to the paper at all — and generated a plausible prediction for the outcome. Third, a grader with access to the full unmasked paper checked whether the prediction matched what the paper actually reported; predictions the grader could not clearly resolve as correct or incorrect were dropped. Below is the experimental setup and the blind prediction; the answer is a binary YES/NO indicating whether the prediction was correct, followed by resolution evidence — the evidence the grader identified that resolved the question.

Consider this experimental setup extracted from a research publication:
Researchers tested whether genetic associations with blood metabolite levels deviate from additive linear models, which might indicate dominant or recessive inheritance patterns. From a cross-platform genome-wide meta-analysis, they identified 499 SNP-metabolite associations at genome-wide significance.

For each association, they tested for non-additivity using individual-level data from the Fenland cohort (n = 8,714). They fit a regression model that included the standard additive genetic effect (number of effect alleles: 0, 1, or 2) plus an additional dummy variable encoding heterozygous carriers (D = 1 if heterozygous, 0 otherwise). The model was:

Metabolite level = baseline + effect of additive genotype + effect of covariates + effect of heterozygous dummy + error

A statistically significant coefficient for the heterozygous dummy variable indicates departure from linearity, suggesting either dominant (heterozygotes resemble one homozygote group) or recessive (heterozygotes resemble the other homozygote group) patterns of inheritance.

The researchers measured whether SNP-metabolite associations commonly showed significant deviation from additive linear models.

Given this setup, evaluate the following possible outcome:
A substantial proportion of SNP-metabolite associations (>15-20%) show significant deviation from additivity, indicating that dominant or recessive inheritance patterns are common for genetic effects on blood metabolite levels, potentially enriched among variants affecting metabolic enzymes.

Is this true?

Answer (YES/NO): NO